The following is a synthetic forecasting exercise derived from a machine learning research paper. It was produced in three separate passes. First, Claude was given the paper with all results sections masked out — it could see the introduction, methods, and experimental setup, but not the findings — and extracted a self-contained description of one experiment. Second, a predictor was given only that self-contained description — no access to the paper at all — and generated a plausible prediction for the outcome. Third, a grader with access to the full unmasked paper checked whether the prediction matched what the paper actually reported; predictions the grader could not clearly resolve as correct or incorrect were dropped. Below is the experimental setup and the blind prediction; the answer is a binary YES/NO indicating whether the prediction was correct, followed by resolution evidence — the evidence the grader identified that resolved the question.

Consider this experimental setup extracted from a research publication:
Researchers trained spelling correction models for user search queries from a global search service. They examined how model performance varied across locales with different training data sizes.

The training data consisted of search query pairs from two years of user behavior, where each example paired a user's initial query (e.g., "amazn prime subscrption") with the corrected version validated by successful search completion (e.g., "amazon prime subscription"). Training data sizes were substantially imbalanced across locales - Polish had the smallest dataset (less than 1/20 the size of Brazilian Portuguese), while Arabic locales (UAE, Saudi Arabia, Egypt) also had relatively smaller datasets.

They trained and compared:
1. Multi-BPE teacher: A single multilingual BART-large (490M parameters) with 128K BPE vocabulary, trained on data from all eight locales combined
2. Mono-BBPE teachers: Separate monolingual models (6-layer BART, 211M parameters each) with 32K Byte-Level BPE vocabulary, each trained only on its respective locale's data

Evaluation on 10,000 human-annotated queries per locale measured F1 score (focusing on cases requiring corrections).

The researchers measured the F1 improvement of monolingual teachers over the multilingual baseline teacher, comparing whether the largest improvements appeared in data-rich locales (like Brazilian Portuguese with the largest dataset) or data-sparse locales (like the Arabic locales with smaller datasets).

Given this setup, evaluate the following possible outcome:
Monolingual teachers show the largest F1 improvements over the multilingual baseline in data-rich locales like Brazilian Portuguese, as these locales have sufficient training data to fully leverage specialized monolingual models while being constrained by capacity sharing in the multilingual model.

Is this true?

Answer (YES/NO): NO